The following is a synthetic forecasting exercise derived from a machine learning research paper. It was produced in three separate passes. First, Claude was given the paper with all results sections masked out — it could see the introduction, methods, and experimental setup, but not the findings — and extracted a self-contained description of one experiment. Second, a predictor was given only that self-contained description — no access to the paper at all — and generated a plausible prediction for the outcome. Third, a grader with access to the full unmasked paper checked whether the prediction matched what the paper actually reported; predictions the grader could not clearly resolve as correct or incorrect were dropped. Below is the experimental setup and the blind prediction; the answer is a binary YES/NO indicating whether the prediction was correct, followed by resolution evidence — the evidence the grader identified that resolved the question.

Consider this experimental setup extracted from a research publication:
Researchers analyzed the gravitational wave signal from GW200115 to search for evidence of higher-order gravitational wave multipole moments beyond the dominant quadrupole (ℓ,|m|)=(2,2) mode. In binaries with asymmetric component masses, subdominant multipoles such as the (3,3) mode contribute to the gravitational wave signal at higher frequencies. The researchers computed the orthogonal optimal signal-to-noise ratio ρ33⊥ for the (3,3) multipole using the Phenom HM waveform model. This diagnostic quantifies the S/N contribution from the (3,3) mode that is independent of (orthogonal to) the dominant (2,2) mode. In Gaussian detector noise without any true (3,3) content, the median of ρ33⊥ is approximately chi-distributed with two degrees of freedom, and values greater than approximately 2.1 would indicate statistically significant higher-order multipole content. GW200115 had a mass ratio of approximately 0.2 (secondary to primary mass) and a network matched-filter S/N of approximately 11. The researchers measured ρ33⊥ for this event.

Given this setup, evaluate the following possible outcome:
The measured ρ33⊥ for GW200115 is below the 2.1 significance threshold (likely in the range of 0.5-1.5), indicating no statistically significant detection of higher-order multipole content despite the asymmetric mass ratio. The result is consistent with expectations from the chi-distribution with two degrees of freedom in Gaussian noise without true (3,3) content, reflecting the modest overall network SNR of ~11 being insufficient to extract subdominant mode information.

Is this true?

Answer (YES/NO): YES